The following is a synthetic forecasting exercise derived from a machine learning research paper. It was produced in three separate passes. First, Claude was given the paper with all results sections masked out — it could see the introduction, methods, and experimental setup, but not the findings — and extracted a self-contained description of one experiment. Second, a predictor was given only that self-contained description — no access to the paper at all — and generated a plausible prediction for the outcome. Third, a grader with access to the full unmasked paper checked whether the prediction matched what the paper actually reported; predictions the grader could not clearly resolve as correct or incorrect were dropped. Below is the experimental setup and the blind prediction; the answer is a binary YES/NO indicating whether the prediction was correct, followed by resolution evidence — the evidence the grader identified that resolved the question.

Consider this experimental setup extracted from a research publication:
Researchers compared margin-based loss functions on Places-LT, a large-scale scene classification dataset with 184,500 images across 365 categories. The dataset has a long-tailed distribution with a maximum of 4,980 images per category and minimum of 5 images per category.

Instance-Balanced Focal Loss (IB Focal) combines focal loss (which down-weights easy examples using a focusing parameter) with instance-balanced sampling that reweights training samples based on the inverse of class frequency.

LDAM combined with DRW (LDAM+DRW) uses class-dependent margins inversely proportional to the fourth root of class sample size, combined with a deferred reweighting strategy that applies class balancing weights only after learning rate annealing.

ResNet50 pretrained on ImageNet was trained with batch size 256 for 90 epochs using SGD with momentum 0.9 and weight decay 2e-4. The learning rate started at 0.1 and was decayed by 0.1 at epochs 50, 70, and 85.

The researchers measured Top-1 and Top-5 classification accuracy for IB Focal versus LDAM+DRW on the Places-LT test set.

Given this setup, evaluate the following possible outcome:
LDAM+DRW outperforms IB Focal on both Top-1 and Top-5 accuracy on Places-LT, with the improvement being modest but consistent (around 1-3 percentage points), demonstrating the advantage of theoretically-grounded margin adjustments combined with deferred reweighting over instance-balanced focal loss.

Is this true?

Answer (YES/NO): NO